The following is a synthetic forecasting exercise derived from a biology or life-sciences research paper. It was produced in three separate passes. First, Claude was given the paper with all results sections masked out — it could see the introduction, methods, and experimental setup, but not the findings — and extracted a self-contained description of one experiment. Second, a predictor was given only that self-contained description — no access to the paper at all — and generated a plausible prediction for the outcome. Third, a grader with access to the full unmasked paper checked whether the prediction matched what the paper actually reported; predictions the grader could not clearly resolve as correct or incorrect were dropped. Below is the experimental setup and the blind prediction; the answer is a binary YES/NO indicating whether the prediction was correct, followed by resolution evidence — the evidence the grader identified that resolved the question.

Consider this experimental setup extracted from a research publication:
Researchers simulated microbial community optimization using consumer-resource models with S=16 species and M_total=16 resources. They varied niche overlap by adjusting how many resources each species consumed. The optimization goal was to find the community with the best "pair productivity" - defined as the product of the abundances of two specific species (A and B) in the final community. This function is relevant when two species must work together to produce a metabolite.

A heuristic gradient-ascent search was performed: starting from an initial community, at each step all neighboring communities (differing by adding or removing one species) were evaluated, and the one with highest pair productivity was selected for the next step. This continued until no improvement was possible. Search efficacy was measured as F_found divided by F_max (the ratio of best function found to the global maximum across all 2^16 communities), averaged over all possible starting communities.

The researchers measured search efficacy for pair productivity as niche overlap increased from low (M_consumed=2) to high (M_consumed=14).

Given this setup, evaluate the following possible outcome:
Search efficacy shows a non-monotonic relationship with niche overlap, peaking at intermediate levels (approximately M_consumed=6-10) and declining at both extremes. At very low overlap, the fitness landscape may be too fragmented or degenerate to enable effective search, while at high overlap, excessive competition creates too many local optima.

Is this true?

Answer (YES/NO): NO